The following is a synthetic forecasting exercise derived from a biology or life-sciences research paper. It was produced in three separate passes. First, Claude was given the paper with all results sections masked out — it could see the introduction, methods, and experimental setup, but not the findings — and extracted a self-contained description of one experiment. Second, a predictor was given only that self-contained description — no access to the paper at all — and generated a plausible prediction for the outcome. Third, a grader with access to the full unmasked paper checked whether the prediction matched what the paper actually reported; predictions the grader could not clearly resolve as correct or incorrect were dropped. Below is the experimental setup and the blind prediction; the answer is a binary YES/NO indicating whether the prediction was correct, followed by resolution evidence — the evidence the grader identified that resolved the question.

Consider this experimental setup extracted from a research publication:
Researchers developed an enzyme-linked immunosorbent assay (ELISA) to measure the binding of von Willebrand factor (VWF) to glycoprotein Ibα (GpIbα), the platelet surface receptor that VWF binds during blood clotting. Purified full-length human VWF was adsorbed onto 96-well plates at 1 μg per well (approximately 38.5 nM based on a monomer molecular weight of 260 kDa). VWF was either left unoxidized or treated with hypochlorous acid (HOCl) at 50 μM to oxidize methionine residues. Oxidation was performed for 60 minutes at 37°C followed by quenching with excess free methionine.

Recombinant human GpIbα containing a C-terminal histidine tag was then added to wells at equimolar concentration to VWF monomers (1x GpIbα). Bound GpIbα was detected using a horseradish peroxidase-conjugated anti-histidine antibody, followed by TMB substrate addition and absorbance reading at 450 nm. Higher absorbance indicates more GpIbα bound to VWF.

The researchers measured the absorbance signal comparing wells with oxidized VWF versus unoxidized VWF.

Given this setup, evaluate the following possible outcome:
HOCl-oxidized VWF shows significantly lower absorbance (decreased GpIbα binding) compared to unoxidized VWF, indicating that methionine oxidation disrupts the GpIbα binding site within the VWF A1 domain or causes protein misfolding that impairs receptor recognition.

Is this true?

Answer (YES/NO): NO